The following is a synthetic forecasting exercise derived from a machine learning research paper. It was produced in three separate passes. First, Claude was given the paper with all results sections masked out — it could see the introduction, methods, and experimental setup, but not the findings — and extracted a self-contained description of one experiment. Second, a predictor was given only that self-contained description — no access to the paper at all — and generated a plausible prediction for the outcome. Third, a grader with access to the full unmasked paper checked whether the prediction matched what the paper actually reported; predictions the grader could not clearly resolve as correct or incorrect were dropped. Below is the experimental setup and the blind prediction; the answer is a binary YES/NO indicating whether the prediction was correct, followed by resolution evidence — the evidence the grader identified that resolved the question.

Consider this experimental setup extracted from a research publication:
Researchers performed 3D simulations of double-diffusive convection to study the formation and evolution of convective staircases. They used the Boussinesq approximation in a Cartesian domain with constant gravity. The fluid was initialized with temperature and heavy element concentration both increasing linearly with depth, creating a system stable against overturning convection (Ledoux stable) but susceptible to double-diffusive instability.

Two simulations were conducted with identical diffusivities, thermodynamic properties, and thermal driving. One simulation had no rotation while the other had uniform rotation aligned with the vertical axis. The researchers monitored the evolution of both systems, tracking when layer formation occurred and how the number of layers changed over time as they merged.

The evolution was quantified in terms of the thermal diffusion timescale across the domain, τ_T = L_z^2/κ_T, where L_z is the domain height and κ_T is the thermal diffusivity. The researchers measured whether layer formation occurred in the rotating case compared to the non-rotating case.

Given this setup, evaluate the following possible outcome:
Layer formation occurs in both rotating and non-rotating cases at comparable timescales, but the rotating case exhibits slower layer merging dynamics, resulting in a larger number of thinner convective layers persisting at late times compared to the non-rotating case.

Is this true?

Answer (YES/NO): YES